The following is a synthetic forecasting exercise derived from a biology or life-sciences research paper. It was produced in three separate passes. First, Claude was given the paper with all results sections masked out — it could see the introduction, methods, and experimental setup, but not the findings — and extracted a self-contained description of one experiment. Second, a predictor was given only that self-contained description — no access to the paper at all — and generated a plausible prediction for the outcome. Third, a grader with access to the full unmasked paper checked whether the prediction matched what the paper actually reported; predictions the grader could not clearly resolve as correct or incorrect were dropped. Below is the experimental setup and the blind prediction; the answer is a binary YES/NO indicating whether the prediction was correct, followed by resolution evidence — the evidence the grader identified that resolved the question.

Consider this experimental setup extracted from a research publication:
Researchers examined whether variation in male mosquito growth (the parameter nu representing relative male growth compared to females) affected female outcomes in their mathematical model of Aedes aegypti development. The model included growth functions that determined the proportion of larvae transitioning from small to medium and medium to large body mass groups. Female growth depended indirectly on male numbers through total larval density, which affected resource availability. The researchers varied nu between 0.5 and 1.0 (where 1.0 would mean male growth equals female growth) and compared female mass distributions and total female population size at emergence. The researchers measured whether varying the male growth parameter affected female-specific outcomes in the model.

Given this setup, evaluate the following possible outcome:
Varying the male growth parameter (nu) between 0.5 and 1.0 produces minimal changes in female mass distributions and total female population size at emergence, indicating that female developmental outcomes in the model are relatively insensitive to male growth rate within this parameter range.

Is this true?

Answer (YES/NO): YES